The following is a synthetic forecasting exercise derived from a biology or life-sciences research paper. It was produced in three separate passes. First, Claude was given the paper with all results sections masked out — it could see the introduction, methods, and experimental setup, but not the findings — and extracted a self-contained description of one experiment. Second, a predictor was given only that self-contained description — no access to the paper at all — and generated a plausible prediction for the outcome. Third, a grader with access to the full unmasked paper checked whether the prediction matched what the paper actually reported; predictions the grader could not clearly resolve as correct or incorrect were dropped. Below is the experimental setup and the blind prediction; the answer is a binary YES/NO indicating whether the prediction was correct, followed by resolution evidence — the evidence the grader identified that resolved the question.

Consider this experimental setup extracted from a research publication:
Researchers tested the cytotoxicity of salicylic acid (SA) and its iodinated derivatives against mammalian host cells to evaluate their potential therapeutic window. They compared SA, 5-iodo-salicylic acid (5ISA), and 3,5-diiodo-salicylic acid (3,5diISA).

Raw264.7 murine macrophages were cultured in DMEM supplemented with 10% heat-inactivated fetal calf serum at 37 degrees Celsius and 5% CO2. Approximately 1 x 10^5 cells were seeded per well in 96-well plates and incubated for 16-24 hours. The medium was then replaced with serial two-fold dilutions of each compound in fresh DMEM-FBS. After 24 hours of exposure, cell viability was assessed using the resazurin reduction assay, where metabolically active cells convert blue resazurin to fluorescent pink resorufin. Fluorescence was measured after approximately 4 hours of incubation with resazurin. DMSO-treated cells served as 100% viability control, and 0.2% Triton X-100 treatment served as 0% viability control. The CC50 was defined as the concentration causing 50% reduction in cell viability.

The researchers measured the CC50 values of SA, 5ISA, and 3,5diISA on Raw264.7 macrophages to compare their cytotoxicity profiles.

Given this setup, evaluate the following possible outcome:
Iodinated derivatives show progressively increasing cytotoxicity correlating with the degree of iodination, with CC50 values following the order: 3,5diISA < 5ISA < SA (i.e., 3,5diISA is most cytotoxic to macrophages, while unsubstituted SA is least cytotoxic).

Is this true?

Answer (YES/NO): NO